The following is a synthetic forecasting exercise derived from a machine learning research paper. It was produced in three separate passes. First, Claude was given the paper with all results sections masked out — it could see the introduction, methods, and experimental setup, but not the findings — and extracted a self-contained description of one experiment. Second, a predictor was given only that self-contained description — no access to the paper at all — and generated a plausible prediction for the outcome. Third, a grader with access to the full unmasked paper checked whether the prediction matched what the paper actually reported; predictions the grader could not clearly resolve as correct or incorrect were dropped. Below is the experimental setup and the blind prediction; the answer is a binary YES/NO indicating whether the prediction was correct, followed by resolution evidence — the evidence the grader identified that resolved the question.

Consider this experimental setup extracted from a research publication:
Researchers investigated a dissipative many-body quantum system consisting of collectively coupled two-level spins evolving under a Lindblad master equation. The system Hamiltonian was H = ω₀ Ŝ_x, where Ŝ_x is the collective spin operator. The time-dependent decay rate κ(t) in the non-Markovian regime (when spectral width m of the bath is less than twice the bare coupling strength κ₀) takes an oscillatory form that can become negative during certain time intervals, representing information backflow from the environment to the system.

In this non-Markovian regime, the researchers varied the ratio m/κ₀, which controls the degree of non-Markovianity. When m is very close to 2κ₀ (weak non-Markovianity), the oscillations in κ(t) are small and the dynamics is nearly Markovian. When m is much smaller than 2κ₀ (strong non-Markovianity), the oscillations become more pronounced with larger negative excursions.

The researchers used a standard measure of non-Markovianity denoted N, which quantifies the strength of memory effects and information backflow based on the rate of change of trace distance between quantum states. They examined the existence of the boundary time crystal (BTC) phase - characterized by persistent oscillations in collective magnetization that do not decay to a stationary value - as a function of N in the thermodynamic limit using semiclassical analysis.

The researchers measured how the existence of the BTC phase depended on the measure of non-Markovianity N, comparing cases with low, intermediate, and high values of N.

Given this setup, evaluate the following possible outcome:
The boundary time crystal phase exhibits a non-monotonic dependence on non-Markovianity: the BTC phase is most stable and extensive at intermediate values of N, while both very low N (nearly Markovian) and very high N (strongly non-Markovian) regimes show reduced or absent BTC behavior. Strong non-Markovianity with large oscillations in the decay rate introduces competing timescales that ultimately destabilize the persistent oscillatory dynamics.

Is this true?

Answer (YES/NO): YES